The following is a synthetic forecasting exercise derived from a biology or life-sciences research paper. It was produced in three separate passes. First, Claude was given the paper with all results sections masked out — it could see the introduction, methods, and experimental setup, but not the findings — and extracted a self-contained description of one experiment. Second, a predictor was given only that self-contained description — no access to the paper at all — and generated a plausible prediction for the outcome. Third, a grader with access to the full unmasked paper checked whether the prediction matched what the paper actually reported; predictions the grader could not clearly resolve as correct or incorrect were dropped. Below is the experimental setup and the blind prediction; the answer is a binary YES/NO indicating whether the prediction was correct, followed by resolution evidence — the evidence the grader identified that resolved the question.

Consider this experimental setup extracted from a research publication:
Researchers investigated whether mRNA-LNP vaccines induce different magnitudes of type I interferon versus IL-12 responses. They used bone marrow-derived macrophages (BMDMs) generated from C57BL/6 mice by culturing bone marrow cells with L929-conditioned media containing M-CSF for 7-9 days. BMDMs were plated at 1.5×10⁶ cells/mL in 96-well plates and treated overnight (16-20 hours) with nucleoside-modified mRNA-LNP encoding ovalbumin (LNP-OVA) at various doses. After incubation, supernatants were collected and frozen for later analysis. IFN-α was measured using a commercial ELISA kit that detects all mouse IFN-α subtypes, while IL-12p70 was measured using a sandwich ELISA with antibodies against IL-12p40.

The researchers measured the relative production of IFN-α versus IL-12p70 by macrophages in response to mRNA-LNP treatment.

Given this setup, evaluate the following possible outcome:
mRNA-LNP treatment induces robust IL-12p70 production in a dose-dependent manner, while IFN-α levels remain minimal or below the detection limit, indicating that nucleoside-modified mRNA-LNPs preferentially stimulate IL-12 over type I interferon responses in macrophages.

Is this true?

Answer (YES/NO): NO